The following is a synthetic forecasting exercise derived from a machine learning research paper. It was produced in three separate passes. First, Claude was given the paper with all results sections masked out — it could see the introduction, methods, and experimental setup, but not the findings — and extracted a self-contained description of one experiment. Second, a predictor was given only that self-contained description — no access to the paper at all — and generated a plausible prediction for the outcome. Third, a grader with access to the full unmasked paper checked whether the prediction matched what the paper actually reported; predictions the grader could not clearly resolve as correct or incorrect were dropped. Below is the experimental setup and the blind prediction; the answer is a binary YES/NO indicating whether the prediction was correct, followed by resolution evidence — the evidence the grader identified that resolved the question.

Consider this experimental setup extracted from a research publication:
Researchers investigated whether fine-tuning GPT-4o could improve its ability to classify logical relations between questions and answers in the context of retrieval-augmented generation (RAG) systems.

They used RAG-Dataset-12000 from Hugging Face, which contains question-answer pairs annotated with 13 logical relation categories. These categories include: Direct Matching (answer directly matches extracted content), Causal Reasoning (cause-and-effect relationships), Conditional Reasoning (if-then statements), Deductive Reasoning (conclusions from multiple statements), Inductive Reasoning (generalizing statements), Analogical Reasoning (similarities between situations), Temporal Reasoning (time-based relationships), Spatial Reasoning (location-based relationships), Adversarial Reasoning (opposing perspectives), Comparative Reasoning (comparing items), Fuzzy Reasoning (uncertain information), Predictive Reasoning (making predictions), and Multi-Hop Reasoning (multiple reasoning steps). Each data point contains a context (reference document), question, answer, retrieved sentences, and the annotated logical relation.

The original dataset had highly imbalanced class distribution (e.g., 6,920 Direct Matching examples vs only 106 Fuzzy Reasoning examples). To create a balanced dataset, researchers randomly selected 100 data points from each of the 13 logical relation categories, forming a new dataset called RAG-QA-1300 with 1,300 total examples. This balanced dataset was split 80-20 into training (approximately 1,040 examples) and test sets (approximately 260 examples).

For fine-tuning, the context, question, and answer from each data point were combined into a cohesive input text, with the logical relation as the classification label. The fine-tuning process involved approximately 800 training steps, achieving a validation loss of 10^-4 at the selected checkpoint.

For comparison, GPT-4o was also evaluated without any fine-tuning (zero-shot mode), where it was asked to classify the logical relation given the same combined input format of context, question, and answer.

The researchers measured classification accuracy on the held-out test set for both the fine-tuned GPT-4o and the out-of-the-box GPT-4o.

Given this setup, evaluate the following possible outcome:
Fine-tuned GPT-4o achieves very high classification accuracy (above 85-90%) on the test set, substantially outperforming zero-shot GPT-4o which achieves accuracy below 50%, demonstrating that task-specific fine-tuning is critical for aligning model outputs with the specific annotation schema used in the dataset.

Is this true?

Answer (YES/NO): NO